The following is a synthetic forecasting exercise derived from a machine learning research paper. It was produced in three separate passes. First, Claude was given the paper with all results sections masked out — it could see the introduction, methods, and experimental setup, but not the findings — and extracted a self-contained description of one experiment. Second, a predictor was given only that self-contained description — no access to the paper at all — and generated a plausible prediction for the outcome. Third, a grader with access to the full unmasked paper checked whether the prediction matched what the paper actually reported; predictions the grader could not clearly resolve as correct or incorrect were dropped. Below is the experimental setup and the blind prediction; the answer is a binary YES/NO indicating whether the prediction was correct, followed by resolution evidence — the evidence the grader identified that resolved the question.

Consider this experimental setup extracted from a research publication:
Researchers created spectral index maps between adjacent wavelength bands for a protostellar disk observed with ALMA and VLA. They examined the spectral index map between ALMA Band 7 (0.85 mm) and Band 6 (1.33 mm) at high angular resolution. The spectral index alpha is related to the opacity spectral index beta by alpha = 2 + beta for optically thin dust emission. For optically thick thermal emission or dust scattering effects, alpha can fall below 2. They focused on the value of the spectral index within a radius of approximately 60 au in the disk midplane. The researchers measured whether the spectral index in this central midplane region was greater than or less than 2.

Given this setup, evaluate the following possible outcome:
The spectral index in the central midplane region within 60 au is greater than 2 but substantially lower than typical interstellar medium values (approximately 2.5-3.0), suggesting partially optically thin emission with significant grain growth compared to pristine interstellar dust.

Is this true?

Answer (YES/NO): NO